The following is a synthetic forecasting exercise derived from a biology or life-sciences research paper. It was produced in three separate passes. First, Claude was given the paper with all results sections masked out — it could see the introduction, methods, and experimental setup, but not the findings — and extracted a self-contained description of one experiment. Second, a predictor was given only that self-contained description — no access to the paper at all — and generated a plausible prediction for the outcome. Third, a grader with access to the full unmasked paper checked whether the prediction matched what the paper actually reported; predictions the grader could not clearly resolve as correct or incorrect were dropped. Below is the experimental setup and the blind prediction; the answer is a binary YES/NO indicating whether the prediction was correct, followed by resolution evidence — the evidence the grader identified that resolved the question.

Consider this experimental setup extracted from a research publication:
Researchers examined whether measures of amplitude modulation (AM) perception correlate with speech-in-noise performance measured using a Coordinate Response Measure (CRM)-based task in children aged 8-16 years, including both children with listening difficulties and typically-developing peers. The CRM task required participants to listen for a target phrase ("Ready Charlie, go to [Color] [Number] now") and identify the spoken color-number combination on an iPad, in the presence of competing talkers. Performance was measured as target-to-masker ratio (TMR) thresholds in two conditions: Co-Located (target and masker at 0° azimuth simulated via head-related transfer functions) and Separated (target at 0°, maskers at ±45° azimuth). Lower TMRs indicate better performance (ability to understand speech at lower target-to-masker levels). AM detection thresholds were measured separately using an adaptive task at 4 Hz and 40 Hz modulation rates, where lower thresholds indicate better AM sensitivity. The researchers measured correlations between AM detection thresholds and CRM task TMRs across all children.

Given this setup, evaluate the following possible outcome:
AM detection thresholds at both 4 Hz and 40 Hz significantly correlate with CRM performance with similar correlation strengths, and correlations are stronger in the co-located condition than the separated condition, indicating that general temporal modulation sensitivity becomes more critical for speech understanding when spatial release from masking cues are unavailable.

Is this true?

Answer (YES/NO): NO